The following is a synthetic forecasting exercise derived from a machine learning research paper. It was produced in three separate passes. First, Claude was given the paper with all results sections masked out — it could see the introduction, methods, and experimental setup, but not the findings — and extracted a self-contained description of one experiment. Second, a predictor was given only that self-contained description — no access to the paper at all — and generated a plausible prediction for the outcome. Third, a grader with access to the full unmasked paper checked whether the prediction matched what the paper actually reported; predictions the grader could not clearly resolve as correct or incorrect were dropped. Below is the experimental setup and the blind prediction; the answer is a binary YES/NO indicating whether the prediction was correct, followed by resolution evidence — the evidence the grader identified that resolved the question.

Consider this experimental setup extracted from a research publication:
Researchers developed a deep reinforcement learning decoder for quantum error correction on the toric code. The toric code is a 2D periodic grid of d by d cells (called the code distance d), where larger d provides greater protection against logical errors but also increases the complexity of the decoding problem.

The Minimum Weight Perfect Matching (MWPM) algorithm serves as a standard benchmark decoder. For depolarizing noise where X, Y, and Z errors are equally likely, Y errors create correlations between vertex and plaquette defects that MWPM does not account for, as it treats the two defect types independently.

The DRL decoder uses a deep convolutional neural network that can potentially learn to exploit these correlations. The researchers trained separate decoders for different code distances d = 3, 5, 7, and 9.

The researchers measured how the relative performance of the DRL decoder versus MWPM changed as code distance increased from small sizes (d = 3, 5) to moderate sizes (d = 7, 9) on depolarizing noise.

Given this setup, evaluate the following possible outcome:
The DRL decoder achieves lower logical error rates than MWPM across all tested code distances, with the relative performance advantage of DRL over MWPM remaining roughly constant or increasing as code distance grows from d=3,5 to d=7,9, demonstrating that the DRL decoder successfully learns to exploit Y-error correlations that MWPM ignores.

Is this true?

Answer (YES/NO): NO